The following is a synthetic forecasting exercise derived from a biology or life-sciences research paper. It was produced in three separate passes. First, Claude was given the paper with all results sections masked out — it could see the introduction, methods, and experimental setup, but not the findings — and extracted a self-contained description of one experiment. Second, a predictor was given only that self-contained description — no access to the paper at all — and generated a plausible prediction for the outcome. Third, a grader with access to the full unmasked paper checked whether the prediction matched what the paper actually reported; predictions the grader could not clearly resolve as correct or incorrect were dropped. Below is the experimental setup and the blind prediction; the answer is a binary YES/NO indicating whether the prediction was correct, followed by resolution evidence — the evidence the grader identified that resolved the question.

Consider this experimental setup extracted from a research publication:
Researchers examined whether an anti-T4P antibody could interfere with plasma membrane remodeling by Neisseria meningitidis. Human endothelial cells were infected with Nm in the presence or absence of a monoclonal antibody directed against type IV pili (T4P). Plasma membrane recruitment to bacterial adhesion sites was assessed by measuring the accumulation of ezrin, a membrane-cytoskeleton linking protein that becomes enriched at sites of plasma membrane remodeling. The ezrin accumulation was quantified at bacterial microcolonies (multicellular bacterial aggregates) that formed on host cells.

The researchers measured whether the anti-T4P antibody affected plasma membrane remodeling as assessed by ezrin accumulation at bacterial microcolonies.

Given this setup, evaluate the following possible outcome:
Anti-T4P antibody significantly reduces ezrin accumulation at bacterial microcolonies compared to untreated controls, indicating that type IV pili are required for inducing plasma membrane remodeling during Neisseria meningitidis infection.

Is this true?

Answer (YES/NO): YES